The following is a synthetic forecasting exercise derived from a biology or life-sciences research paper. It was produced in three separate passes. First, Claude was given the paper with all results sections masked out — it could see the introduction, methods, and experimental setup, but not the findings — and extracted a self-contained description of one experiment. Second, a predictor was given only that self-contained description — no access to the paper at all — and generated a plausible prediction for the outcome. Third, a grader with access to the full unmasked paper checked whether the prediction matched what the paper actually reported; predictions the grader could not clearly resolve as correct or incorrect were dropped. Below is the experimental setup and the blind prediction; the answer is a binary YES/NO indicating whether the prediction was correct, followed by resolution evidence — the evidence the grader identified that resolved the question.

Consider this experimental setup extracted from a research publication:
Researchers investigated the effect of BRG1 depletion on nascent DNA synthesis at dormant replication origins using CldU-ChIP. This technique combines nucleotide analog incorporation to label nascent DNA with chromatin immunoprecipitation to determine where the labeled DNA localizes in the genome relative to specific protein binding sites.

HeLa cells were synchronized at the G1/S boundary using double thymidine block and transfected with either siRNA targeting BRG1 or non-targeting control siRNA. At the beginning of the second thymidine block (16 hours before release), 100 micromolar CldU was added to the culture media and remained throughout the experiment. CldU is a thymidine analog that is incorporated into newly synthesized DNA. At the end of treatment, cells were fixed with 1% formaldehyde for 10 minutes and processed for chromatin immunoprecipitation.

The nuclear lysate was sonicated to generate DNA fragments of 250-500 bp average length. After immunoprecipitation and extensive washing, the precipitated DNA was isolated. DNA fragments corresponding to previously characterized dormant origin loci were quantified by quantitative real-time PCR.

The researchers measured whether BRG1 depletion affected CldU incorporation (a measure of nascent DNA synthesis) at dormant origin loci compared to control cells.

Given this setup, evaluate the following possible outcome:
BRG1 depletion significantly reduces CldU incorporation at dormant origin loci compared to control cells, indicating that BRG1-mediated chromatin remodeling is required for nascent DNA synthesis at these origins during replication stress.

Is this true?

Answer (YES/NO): YES